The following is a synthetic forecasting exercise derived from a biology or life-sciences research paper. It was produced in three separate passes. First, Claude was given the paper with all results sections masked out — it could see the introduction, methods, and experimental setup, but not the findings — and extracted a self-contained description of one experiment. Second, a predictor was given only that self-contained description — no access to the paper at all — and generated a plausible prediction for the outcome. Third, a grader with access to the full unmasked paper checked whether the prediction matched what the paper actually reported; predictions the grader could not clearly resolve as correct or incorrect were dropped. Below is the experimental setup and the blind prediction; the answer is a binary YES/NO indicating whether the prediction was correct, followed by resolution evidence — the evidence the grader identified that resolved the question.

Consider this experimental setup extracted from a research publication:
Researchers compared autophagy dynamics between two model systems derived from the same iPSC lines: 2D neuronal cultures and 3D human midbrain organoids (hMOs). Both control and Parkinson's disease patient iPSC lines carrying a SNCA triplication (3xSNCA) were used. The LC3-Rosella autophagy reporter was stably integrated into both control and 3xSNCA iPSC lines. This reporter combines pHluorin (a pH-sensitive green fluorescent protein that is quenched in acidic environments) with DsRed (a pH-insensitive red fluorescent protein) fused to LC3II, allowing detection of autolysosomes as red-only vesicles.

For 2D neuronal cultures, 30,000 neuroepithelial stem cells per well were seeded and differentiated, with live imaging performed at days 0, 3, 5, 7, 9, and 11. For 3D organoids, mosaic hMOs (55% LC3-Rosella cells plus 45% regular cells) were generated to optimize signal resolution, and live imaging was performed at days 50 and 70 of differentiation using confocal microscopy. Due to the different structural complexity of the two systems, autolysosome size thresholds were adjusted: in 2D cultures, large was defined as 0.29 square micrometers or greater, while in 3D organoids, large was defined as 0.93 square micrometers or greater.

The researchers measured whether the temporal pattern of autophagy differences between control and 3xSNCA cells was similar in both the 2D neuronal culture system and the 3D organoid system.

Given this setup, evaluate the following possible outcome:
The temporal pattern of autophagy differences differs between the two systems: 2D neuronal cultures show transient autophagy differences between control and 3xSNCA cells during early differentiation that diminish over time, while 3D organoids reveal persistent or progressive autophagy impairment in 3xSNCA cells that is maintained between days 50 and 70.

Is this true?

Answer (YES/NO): NO